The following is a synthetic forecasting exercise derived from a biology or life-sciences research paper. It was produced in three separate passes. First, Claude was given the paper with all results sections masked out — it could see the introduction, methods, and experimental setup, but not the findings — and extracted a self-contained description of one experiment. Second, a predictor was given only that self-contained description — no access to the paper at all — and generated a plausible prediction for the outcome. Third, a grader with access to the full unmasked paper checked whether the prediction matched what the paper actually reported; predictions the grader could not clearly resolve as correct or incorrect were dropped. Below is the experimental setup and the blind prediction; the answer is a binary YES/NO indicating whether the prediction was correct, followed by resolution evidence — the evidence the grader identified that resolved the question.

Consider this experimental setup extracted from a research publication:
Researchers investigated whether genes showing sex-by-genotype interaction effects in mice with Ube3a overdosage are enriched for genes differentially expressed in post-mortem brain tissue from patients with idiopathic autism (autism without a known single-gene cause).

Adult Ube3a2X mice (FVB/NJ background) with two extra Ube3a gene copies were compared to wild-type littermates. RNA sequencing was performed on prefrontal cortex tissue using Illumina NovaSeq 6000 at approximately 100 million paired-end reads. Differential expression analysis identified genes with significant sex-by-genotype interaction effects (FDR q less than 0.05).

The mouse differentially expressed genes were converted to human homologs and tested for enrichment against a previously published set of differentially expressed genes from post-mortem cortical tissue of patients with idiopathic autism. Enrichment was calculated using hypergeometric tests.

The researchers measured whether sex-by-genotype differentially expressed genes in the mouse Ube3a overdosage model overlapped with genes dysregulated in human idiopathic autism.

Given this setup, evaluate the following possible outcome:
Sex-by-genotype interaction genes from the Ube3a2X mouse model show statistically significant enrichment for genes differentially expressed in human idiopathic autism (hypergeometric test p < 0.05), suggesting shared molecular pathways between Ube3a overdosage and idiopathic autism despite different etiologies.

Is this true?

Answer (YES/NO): YES